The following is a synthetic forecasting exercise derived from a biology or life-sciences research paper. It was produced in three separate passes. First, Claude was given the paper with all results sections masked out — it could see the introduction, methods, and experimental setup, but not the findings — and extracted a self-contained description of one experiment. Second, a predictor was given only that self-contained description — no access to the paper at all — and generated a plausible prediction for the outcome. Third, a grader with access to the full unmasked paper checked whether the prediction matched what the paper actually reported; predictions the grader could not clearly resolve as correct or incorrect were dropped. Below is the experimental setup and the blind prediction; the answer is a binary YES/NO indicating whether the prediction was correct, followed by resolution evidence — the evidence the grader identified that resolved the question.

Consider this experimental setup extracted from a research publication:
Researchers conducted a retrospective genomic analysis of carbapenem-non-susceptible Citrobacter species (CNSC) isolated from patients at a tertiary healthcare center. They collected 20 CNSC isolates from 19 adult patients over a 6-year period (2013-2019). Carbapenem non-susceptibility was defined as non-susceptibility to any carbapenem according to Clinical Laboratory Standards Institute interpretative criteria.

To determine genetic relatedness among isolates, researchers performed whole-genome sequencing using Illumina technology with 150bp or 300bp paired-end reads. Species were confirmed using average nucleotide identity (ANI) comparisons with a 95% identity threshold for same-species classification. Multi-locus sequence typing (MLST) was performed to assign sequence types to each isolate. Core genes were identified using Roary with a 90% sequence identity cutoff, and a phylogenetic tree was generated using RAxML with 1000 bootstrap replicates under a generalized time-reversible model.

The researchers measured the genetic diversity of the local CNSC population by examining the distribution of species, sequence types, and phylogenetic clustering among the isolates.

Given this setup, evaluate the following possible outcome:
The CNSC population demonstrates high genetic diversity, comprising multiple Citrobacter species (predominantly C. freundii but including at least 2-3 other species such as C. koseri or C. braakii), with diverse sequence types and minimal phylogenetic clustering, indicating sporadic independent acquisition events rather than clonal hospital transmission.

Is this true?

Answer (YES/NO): YES